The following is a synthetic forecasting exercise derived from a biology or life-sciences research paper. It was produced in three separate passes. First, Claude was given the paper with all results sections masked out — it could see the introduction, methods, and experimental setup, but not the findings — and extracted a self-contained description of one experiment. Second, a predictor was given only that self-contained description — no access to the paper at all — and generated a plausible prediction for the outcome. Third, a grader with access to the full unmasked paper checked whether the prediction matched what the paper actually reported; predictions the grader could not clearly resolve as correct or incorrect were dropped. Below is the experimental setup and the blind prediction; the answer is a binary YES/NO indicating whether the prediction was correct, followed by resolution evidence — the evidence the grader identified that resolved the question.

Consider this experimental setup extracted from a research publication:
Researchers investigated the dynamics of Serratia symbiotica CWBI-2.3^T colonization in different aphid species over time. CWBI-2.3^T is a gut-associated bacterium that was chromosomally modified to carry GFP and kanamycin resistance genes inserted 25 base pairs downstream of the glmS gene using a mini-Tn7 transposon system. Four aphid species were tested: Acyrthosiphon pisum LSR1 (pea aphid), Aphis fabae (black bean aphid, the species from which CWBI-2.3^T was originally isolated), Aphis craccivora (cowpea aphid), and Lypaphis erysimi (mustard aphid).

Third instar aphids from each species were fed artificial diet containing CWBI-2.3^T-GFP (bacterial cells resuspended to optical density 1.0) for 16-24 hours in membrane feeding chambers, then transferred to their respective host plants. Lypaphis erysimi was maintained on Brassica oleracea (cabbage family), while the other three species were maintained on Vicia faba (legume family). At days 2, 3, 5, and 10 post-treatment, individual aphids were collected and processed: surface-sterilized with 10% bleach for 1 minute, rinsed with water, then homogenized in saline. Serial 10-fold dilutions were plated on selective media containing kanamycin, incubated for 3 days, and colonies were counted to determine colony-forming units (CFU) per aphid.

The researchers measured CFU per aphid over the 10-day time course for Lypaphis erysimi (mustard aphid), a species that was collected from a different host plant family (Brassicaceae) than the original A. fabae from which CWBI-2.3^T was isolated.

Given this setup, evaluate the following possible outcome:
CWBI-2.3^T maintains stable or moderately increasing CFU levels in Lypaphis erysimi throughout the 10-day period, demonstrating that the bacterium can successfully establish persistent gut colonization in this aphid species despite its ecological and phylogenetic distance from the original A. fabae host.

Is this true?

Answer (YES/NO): YES